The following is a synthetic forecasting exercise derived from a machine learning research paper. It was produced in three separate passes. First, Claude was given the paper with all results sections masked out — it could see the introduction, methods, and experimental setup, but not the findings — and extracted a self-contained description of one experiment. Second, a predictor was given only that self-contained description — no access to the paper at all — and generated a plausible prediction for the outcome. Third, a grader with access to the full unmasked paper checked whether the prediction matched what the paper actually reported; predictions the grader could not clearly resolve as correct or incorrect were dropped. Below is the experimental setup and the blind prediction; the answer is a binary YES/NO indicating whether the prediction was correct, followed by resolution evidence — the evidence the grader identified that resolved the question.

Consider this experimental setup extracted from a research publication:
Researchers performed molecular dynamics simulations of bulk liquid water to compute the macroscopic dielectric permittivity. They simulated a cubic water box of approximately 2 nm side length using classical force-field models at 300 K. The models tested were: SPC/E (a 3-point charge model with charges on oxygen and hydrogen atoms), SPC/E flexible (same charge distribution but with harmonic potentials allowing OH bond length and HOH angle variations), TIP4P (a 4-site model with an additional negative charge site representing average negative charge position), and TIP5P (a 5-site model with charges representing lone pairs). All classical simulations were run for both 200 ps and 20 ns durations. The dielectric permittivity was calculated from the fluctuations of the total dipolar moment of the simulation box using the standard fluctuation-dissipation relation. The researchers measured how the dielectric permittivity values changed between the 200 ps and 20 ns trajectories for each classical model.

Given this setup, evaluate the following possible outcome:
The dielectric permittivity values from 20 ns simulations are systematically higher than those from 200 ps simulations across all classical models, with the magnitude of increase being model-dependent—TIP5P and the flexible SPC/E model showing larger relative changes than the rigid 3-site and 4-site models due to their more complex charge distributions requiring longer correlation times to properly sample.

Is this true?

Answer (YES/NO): NO